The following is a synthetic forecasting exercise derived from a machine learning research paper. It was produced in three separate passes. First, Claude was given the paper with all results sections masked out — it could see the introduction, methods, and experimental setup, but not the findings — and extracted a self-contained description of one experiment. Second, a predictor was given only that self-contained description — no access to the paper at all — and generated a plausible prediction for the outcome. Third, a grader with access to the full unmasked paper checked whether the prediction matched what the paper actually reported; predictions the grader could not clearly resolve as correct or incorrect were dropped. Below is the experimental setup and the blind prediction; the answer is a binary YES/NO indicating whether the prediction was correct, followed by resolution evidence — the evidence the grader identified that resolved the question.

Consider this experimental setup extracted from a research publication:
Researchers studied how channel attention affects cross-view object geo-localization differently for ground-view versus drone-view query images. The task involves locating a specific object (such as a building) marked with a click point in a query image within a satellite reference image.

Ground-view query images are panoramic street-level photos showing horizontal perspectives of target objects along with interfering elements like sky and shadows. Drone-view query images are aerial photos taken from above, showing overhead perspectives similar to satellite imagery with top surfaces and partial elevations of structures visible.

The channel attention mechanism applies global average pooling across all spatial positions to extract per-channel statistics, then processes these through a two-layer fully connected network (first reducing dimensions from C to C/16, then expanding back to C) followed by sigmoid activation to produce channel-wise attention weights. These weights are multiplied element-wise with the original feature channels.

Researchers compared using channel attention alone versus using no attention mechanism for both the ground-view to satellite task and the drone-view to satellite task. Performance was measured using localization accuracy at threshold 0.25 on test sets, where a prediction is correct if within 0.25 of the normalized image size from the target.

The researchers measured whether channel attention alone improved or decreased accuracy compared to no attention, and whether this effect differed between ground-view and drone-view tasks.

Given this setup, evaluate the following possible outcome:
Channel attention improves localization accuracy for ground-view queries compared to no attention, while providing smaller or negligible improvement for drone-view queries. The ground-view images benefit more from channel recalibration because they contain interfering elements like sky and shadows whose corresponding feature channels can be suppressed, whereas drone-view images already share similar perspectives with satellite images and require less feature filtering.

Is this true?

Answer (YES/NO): NO